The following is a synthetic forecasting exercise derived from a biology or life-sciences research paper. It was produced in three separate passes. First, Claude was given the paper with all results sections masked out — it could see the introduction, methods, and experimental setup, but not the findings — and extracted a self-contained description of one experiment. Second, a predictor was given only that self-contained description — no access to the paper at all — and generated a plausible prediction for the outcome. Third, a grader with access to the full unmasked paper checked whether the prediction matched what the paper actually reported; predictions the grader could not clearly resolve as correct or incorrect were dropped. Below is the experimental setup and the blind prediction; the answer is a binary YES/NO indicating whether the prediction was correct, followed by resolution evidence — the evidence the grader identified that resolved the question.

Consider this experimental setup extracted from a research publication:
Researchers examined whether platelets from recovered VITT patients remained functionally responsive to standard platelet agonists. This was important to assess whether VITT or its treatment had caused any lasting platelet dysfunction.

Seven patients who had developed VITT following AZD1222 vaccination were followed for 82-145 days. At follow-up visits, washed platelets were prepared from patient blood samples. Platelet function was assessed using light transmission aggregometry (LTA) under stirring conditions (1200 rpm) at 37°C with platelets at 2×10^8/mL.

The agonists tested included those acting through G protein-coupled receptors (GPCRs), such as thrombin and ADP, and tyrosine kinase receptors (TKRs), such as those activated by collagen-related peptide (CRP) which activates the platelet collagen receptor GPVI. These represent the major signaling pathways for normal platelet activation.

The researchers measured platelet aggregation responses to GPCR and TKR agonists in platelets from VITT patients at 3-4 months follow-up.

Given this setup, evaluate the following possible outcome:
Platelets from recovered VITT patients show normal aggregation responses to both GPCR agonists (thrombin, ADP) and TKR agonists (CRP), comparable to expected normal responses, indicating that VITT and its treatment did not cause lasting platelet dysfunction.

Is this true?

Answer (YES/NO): YES